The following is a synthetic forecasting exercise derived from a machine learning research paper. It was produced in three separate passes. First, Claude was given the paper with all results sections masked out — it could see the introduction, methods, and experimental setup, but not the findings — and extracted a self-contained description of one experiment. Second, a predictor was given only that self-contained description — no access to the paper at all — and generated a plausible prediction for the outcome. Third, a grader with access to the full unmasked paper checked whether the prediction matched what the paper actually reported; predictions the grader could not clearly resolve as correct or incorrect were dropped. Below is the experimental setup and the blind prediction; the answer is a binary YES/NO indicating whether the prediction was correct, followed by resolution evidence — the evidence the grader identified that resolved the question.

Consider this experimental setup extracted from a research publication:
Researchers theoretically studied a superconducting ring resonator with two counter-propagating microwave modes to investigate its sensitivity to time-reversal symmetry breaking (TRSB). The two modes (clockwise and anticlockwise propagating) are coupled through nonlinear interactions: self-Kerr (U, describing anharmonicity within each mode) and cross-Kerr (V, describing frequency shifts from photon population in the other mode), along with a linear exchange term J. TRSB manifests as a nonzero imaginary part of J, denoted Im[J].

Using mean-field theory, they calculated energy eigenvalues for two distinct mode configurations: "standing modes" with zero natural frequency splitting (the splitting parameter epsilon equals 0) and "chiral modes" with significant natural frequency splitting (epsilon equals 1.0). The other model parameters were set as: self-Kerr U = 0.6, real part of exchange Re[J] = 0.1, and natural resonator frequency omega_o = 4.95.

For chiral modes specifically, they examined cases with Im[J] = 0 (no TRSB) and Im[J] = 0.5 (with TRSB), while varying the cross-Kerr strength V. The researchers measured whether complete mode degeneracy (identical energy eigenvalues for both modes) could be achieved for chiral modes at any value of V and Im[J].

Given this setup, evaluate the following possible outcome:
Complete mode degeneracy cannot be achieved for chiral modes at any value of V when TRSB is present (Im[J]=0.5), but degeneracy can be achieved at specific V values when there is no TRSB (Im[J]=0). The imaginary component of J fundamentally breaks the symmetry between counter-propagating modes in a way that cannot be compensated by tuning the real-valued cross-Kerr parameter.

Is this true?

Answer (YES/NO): NO